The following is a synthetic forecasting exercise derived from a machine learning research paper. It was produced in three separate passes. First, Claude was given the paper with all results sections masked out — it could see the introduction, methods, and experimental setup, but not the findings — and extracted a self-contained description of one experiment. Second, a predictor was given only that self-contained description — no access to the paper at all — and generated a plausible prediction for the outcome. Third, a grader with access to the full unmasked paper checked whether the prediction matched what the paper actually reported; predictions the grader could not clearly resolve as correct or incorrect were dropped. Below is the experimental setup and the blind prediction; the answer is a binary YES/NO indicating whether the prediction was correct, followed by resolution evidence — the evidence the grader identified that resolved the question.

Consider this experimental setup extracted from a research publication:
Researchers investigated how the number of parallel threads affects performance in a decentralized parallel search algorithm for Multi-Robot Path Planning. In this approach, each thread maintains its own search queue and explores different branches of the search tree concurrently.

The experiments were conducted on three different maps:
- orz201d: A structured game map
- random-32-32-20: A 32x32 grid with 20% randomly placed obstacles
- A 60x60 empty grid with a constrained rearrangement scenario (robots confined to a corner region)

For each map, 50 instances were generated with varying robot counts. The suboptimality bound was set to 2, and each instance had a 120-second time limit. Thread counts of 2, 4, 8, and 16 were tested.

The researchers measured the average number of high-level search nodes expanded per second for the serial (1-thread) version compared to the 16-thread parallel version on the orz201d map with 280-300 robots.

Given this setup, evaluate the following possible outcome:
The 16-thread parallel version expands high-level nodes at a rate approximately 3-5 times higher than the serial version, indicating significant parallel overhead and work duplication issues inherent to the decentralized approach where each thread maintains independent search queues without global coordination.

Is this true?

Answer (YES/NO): NO